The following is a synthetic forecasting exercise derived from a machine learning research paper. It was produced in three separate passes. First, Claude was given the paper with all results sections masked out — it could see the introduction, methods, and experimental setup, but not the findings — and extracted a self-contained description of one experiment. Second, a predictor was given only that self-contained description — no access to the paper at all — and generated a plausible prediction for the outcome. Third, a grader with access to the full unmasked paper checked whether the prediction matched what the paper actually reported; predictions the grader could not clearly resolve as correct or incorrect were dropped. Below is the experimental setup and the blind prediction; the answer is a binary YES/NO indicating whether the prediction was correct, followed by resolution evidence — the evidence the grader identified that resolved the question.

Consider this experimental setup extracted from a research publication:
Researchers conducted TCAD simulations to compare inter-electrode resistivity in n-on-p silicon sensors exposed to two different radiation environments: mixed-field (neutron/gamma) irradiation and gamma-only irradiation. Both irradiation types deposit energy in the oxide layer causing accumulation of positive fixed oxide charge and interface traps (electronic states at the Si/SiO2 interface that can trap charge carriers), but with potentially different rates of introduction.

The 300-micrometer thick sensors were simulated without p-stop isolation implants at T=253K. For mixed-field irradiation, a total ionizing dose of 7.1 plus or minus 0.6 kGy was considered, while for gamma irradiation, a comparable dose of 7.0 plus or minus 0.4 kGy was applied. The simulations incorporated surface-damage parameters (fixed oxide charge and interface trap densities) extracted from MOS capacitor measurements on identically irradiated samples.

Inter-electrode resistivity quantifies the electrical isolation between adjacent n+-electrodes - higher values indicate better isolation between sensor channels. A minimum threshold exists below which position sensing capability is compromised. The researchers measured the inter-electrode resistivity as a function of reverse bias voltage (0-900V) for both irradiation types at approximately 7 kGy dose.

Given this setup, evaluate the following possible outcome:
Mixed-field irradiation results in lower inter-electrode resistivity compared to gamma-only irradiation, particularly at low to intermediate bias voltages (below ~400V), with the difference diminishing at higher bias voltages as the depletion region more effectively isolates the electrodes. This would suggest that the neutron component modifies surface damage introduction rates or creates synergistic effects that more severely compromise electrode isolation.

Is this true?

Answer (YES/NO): NO